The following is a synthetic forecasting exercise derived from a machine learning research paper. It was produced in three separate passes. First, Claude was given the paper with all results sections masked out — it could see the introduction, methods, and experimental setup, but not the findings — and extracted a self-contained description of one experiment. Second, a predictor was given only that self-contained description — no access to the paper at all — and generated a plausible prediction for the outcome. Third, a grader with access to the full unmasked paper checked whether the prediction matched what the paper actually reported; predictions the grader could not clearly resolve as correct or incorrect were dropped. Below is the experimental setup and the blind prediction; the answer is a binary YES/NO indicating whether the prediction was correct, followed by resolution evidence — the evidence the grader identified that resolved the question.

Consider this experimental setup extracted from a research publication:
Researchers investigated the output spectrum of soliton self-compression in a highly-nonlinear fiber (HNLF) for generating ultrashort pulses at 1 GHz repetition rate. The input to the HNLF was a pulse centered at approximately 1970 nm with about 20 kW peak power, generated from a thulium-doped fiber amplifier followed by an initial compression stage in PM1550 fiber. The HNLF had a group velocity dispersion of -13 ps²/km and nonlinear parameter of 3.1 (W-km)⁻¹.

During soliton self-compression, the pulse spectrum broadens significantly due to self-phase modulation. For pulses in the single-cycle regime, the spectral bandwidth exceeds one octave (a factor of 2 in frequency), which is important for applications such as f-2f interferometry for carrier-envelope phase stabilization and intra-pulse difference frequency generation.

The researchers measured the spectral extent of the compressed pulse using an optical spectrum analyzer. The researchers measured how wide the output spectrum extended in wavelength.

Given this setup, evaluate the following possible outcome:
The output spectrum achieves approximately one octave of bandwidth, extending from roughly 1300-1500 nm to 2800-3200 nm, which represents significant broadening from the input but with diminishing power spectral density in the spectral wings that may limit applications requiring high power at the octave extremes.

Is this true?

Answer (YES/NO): NO